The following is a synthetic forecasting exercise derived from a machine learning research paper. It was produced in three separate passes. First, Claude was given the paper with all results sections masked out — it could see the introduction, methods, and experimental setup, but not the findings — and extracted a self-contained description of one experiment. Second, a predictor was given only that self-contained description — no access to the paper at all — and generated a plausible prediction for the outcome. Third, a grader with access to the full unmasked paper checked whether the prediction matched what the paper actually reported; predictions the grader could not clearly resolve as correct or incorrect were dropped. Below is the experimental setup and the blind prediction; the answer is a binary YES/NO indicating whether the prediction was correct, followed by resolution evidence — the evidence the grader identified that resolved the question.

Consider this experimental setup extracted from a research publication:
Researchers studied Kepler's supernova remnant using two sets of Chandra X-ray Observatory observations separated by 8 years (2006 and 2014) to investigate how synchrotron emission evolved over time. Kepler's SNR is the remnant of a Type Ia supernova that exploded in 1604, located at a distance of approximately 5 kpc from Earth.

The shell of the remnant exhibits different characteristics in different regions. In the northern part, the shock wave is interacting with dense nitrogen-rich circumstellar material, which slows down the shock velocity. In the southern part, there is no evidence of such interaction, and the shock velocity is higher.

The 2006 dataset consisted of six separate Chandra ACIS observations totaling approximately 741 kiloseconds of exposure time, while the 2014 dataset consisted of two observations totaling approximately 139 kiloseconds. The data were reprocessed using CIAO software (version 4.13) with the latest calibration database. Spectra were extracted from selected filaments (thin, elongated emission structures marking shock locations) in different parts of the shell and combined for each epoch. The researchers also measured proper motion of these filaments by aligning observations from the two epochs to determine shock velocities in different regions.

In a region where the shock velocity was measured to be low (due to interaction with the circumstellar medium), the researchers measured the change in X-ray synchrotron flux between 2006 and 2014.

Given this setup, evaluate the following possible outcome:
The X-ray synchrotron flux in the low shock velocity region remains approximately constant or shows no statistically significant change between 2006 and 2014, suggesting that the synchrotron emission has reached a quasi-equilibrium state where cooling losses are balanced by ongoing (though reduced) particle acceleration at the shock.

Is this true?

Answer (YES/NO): NO